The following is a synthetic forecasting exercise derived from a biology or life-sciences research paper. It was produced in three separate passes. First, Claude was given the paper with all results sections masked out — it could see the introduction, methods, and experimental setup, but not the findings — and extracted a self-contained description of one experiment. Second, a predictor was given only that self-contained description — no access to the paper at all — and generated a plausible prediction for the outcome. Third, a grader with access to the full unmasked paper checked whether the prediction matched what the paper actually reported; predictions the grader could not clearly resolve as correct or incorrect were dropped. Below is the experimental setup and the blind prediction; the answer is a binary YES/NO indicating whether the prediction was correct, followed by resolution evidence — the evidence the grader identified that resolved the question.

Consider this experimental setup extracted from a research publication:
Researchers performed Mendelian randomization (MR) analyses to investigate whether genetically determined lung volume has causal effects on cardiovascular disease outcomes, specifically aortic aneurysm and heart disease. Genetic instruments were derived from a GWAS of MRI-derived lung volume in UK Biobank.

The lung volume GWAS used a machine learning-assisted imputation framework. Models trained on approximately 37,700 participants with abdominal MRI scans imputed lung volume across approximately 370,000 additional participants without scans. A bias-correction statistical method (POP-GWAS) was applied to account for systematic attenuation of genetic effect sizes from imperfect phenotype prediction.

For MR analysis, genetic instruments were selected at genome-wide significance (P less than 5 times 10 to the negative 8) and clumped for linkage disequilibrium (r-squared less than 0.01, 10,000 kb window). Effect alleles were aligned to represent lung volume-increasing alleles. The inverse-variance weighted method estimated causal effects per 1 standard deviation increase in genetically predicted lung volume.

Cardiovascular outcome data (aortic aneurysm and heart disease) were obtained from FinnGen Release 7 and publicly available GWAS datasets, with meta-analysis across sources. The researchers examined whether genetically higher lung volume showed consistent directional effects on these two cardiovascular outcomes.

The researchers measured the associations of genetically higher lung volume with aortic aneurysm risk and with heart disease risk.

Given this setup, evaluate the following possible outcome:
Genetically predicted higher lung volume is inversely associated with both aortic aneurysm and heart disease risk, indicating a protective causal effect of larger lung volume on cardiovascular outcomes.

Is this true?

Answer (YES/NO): NO